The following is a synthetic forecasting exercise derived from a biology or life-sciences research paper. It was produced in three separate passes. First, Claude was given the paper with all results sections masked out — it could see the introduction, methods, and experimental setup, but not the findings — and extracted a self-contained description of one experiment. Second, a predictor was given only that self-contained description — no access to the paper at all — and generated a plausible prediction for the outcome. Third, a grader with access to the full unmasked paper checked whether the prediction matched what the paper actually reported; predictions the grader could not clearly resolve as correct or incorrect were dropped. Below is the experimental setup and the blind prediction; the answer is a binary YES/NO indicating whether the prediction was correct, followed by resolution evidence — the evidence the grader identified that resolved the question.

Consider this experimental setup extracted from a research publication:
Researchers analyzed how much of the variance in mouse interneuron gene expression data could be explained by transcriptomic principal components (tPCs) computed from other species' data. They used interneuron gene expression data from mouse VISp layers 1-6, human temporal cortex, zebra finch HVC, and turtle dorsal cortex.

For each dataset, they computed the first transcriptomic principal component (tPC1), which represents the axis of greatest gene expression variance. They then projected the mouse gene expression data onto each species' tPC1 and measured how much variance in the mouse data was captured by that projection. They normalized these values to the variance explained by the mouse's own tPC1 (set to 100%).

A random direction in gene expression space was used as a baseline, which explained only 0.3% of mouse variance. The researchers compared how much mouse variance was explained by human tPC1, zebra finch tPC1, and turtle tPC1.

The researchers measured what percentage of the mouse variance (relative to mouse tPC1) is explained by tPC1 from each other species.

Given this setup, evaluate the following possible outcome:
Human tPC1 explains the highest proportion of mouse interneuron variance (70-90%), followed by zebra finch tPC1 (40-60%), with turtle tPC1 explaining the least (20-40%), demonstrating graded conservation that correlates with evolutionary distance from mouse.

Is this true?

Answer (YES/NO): NO